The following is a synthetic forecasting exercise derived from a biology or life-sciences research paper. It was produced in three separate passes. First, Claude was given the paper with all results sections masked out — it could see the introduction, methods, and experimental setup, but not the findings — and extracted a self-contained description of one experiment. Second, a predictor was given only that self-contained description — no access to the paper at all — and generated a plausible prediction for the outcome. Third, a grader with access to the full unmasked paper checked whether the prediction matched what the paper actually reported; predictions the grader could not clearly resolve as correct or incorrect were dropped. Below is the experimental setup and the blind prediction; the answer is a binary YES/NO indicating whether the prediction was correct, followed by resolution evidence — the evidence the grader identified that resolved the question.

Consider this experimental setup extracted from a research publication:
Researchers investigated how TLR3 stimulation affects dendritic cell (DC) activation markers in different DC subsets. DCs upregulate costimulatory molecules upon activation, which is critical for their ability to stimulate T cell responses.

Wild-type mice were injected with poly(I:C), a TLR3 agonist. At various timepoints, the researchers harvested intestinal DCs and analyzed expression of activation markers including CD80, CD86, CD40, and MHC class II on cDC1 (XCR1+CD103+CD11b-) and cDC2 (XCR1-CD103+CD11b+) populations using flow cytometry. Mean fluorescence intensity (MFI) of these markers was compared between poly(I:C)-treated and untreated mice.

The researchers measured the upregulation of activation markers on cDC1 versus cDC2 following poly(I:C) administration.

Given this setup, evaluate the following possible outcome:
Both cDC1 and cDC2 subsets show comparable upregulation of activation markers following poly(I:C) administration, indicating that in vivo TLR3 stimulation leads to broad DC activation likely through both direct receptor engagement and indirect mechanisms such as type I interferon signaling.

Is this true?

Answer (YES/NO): YES